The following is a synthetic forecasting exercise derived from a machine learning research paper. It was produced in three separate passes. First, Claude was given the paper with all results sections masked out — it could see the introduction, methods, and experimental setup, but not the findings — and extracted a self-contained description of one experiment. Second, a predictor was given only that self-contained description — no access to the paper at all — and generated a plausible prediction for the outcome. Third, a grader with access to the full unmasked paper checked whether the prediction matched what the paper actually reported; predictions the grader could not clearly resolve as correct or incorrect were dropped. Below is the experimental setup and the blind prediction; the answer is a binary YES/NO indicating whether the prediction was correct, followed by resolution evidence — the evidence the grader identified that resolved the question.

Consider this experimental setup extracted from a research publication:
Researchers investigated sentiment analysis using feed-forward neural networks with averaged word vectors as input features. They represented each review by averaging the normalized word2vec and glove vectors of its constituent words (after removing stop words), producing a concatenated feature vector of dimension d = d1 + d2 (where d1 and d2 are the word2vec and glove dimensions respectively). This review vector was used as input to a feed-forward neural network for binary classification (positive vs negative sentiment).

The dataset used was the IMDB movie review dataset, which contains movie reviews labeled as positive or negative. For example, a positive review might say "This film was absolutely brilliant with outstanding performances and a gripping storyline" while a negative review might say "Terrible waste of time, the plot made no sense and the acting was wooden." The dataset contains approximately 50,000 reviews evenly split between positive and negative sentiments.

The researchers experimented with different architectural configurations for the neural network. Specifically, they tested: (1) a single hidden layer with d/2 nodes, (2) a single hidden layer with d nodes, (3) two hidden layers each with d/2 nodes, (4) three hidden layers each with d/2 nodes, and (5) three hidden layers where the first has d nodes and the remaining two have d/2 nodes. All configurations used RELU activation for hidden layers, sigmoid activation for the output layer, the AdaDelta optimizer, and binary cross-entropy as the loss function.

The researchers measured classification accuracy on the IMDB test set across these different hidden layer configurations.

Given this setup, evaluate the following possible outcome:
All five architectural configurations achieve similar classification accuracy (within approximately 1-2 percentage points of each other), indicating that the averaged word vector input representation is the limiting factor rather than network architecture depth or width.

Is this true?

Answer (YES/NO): YES